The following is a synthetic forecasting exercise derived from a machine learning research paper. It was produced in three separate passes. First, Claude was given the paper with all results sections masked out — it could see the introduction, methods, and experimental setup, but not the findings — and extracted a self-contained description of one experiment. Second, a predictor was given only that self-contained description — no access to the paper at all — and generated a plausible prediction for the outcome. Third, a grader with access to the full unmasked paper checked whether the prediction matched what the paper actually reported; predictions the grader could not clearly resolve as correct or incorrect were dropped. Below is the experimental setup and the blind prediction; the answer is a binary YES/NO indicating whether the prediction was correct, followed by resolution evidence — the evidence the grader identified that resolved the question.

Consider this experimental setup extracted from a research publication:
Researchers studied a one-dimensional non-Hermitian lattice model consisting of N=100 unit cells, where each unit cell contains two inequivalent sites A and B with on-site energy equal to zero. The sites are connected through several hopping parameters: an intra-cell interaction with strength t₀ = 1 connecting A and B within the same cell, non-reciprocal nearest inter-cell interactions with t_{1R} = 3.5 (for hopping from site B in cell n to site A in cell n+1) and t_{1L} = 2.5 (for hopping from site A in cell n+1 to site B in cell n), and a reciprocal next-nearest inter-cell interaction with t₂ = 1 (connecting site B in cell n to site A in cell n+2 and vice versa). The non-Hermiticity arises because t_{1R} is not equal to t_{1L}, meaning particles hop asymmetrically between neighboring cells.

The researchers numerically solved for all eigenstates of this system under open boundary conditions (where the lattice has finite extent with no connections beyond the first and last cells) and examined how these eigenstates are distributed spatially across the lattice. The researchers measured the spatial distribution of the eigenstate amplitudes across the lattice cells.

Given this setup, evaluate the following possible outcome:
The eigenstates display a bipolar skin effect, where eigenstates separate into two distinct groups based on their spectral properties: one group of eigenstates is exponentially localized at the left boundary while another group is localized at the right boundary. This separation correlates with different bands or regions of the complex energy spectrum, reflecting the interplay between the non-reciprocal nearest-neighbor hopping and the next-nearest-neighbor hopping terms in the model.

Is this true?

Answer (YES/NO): NO